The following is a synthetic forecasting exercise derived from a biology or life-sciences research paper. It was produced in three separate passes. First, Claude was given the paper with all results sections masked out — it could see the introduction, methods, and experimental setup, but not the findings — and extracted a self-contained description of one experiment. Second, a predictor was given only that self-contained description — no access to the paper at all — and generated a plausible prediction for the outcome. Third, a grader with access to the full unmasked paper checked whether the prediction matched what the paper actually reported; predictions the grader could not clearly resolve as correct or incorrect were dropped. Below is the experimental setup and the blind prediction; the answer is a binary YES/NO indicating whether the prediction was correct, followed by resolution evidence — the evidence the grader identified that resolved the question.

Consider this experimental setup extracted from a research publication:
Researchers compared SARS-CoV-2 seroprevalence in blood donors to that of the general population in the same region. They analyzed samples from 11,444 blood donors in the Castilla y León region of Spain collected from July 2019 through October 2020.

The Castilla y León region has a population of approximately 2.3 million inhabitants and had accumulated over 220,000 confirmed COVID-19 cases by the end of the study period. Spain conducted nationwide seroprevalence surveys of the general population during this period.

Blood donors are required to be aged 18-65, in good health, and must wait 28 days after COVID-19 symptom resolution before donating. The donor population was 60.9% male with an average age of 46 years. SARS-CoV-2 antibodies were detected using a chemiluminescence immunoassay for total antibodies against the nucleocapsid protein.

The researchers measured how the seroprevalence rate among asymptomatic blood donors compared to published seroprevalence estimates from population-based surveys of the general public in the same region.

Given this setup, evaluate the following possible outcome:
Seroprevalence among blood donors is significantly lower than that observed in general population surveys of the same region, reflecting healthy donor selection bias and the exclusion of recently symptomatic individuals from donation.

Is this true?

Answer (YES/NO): NO